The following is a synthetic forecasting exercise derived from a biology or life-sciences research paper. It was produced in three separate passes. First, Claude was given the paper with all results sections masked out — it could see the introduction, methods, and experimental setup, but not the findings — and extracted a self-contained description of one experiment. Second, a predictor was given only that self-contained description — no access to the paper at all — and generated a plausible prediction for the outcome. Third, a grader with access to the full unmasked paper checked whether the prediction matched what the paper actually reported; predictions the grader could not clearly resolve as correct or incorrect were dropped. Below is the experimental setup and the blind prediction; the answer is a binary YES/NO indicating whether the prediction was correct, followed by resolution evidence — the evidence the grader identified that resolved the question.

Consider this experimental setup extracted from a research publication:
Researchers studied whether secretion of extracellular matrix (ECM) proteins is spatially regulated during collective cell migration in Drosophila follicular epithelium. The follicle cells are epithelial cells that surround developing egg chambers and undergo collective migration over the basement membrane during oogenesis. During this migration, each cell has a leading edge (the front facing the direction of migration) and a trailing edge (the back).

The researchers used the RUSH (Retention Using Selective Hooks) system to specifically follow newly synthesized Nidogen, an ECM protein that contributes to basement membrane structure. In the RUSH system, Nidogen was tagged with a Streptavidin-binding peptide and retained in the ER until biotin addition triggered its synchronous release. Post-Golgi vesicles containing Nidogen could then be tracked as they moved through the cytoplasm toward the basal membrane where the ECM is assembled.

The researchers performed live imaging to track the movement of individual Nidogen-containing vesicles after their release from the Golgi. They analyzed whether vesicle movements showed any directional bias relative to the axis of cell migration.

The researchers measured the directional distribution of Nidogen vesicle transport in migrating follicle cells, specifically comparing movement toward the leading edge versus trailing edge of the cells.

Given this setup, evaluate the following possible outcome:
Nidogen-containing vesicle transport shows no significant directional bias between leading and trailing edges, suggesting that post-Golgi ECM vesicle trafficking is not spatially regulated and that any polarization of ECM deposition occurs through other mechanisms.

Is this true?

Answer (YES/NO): NO